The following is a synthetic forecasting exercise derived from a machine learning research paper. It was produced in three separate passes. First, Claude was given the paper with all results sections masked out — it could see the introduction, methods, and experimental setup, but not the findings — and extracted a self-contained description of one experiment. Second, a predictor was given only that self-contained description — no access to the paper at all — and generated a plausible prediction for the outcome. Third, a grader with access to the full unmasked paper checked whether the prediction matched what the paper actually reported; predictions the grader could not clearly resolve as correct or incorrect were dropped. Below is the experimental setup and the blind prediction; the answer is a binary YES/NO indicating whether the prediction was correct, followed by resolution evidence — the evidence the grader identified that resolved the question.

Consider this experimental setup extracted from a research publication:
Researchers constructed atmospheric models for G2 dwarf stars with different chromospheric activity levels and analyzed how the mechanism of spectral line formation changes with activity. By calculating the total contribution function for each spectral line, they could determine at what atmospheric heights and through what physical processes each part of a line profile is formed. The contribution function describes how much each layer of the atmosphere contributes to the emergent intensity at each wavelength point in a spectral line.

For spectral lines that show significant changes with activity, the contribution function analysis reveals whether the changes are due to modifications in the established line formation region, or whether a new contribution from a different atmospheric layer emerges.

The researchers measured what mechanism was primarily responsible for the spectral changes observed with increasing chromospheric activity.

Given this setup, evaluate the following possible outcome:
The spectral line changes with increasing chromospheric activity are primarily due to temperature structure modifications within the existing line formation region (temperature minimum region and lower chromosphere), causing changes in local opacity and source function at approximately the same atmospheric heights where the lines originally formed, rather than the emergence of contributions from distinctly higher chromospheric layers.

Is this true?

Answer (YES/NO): NO